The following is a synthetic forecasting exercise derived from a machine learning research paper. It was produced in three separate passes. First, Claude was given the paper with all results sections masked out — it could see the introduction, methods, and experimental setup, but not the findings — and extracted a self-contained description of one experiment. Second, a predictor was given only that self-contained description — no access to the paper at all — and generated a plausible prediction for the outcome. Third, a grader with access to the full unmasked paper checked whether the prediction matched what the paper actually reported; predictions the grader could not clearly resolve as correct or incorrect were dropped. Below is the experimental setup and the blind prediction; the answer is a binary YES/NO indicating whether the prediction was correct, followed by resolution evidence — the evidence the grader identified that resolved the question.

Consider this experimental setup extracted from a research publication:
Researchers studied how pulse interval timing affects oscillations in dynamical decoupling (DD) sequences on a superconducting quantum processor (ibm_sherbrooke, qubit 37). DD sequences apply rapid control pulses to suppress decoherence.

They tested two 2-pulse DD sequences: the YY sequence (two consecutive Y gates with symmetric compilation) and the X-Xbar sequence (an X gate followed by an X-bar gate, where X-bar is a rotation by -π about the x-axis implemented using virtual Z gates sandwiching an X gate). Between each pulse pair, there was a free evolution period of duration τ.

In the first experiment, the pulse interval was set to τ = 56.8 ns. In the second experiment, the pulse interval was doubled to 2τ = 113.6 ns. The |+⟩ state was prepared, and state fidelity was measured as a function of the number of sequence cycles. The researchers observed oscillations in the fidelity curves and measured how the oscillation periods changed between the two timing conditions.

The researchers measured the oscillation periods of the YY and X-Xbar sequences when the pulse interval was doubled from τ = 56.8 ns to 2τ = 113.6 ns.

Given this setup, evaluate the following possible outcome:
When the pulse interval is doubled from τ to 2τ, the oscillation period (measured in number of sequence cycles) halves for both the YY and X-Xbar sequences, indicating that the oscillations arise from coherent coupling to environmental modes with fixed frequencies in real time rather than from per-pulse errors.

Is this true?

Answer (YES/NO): NO